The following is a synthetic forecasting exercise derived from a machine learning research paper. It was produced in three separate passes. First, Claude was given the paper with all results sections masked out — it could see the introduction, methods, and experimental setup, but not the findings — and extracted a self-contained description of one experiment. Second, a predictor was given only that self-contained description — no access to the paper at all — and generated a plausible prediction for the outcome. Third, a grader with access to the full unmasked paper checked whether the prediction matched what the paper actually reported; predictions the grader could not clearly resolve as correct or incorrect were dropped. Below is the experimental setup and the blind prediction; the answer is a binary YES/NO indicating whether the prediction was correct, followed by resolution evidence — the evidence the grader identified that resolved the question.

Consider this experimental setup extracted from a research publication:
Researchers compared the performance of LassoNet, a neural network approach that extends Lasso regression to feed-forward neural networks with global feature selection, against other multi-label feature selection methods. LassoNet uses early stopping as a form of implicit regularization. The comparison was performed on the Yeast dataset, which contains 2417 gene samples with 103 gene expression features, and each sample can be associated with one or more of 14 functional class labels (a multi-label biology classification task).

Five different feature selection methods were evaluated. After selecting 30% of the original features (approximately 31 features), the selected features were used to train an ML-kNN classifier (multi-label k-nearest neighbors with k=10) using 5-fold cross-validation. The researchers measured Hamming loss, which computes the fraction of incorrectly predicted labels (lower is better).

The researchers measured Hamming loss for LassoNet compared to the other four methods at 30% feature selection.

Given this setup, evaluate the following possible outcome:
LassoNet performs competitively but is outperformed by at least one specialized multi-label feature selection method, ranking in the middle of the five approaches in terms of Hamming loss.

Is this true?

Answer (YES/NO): NO